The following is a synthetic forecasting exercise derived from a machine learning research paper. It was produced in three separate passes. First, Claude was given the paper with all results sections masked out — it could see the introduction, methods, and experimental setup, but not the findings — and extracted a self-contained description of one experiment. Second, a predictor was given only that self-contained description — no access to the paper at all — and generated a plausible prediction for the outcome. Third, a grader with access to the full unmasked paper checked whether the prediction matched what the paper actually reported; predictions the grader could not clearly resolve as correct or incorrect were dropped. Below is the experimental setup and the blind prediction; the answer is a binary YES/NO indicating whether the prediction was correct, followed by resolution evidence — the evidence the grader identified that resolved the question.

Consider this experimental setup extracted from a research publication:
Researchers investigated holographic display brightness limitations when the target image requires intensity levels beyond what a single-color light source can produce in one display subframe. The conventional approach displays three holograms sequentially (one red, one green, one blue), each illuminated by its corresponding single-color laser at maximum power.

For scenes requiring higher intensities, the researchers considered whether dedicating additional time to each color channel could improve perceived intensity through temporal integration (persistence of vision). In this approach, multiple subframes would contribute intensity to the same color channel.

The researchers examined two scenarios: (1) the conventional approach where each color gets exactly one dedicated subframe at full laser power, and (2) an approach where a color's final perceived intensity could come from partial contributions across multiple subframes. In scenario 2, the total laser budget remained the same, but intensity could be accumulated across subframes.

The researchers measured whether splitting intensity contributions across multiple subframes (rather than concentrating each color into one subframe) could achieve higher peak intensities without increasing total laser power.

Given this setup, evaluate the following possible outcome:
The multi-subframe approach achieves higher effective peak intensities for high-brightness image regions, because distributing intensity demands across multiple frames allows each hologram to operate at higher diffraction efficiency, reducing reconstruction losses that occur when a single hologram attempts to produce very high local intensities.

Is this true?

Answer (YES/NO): NO